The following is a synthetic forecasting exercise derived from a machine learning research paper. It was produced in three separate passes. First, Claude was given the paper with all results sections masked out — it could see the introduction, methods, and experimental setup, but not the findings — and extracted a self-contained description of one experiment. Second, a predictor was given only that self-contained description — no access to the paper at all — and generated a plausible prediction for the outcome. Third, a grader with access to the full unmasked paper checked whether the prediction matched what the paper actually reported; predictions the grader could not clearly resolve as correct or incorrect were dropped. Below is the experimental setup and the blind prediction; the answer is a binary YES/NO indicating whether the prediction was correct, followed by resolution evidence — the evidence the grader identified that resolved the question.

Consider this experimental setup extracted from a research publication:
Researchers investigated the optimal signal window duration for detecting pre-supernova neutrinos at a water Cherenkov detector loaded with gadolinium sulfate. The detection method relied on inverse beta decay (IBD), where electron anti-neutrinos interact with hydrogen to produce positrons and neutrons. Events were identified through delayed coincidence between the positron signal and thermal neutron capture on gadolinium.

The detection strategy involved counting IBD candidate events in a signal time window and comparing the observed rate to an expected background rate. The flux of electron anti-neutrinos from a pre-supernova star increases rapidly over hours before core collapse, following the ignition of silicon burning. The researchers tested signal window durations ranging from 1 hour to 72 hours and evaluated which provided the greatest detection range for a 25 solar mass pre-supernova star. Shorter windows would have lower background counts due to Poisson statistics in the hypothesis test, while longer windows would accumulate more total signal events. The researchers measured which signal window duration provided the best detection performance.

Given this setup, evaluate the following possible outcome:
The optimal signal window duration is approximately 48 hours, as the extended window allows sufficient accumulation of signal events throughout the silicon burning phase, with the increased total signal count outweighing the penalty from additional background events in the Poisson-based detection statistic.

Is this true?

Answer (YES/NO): NO